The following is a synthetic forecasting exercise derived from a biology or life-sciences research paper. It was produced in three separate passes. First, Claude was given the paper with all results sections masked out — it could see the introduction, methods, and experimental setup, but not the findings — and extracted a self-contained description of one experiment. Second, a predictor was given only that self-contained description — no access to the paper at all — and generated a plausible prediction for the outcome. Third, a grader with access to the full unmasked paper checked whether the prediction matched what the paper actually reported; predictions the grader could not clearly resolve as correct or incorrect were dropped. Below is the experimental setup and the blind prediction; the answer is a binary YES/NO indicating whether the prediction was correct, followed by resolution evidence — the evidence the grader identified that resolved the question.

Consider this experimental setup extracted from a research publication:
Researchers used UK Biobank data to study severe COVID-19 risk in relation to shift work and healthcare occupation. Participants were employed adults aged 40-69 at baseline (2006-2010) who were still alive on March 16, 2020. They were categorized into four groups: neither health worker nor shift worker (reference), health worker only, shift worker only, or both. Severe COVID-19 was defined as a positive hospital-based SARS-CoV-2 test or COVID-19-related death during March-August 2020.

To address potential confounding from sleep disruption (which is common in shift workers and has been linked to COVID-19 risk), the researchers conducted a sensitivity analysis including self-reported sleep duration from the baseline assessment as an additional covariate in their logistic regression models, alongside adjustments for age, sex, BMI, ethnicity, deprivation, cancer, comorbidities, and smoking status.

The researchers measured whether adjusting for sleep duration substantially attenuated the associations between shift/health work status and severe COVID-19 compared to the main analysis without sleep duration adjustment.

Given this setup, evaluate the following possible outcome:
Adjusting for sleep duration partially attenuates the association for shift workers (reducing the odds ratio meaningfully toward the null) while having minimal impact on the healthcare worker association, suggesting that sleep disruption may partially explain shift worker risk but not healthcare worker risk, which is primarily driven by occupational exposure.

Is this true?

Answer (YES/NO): NO